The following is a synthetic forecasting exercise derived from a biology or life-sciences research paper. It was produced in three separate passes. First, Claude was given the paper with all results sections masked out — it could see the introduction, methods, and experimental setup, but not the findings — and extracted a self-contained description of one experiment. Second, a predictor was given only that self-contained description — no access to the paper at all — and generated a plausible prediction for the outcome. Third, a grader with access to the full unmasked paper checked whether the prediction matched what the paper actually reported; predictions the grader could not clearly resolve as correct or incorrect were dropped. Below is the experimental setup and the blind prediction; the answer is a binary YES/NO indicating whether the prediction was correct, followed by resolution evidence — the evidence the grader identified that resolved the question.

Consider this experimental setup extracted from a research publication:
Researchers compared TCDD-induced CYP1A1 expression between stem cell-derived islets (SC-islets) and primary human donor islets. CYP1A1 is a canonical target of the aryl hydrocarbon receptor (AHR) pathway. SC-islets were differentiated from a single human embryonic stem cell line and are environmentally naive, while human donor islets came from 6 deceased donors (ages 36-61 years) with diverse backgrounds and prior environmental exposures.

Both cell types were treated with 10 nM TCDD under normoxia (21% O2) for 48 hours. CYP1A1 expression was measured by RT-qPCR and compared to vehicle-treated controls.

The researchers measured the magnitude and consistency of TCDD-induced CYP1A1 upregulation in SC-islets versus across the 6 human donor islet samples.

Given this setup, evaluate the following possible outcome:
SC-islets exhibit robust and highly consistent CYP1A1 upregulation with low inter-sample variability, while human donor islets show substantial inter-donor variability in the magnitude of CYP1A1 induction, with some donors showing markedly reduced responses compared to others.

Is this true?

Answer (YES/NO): YES